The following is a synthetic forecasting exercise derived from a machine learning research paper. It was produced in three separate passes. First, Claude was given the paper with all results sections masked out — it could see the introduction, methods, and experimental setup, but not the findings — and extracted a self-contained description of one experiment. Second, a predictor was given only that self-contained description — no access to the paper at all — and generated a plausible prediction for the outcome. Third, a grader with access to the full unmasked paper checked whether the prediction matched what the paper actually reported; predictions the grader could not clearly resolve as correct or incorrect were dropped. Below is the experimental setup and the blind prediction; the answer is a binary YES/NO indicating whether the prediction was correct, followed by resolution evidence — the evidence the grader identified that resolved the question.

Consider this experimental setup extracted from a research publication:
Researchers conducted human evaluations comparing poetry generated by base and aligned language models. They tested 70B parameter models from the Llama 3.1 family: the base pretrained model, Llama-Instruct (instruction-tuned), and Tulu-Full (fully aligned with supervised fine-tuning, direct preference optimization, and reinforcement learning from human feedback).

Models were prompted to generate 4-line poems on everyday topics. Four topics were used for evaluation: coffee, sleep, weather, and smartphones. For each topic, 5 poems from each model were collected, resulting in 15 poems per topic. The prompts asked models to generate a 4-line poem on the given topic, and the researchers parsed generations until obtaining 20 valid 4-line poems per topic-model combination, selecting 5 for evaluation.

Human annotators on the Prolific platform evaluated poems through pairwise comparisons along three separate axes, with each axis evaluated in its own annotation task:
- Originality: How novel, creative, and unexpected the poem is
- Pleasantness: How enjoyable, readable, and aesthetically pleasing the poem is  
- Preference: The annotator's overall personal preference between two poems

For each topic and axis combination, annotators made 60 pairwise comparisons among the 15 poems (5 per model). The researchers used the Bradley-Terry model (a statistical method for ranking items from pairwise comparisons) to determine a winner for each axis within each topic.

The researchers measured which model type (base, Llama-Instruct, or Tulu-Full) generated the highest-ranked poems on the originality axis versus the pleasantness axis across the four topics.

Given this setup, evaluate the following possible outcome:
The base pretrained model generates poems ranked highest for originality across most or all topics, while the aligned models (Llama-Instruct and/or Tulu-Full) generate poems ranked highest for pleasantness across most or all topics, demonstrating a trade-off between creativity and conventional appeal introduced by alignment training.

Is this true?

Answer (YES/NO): YES